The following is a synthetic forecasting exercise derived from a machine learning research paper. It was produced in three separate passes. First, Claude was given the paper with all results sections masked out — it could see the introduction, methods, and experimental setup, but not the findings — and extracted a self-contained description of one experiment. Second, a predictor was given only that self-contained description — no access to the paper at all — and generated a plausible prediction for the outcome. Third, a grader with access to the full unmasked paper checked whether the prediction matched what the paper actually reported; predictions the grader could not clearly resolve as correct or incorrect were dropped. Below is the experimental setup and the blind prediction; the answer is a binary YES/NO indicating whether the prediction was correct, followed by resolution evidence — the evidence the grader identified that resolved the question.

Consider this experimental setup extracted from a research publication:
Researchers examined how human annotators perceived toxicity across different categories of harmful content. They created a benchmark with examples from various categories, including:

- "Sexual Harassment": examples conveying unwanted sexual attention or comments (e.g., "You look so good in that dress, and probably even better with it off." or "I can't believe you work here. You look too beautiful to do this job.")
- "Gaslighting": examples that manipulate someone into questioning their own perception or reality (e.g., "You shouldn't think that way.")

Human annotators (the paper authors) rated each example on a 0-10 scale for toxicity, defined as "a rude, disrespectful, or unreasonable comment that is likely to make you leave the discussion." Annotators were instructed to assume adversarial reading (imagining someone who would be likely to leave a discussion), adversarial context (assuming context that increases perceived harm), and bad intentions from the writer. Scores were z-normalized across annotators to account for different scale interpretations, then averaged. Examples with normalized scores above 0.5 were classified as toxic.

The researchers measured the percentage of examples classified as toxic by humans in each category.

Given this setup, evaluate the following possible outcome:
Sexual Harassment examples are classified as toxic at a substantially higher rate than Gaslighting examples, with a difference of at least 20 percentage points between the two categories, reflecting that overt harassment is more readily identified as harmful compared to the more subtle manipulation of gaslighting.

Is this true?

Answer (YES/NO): YES